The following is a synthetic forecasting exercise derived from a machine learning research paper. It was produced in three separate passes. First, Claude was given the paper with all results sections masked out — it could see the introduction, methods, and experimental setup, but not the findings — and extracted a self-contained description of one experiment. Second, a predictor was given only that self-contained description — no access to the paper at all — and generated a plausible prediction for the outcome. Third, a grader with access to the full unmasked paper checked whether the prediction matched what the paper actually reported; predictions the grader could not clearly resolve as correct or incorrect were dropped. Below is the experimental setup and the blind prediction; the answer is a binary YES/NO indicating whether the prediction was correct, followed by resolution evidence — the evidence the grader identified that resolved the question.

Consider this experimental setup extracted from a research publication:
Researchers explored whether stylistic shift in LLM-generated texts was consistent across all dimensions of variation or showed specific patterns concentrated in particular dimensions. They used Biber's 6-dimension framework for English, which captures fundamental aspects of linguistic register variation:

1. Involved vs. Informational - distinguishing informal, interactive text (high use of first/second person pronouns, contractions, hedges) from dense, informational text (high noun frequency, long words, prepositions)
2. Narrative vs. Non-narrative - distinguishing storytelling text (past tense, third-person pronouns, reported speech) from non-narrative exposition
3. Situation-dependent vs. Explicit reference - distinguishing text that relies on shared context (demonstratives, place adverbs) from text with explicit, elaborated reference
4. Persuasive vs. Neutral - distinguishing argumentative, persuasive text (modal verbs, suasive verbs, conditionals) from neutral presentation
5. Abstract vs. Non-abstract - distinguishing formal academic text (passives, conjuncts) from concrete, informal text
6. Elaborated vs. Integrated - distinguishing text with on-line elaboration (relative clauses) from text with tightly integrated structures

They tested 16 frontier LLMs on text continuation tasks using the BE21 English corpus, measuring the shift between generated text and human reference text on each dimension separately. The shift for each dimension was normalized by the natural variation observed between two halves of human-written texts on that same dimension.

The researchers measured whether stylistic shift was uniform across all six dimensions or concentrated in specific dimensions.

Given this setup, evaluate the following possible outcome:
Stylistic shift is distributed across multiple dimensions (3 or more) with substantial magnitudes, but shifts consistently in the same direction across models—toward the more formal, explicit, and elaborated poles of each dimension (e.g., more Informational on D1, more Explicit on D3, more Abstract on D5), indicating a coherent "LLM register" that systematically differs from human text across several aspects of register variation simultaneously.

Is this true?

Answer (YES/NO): NO